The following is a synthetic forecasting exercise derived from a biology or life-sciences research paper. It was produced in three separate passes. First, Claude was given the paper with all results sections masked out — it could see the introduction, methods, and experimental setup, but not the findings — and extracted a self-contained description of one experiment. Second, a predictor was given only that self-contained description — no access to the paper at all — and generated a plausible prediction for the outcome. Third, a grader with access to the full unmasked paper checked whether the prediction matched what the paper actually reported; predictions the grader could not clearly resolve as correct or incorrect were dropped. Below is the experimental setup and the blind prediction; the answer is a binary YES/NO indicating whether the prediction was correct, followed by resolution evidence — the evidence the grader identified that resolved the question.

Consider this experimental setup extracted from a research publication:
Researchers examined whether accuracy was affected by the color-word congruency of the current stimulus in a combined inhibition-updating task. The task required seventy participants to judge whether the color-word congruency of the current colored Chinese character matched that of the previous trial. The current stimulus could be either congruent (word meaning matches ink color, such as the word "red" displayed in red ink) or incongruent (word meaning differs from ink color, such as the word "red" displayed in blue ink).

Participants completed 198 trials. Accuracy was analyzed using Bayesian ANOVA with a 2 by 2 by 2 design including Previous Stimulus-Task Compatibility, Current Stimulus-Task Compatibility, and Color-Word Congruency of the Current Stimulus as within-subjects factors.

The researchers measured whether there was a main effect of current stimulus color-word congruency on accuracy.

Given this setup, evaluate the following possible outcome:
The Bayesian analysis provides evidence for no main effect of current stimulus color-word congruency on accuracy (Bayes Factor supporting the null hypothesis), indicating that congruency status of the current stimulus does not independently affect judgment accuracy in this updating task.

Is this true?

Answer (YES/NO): YES